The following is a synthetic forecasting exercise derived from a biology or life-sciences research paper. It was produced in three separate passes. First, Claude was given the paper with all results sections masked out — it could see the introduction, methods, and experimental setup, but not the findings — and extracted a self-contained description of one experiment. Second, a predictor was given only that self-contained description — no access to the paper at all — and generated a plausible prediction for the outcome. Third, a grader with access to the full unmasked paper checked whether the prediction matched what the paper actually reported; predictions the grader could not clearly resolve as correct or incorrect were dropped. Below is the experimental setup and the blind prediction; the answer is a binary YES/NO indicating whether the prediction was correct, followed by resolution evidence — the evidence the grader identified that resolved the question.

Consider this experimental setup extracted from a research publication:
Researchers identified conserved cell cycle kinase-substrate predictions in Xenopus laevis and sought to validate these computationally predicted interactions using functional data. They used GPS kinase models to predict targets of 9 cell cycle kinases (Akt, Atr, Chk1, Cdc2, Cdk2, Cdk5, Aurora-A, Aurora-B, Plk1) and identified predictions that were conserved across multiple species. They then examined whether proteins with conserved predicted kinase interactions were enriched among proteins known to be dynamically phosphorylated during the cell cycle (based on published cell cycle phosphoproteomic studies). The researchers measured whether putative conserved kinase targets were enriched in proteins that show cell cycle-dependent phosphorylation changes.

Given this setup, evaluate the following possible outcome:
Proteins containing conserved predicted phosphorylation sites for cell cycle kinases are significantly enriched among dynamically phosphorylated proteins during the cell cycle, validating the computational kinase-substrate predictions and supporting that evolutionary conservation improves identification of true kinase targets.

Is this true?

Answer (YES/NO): YES